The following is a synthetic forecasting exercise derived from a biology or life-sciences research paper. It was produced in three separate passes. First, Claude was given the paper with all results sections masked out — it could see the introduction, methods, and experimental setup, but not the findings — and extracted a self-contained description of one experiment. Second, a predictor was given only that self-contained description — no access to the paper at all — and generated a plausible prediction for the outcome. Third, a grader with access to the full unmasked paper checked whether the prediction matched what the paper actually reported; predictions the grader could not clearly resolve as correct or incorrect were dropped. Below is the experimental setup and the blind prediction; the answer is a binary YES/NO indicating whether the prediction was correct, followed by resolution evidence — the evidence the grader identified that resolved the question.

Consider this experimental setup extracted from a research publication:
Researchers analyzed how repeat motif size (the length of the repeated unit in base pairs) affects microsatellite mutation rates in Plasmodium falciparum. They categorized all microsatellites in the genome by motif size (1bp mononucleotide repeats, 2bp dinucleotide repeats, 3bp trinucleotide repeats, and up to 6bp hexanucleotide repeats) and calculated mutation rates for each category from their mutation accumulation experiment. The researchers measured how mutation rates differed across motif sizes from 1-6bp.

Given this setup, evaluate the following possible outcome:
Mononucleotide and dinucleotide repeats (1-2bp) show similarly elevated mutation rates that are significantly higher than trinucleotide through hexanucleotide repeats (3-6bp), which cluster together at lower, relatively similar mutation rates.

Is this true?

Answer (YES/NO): NO